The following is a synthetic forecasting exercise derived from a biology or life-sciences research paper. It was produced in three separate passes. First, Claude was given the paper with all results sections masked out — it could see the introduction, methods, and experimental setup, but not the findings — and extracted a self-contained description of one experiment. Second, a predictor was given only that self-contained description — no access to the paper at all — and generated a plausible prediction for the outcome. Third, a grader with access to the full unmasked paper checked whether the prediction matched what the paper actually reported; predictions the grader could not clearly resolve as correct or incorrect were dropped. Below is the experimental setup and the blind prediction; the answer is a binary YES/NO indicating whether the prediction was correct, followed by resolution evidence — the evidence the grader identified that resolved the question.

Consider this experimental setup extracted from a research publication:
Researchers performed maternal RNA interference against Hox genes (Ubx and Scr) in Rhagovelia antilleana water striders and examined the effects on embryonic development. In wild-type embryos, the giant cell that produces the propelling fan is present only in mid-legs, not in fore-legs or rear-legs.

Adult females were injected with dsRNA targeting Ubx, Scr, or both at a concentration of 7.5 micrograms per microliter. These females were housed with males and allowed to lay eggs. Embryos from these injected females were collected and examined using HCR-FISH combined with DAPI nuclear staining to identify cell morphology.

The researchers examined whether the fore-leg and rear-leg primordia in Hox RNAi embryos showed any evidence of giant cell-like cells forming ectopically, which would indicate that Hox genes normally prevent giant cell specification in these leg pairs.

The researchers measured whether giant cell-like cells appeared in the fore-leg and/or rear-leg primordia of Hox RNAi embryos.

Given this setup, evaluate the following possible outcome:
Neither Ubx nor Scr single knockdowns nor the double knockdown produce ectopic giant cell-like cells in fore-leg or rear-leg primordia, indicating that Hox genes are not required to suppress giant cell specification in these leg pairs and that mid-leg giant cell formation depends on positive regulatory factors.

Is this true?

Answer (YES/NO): NO